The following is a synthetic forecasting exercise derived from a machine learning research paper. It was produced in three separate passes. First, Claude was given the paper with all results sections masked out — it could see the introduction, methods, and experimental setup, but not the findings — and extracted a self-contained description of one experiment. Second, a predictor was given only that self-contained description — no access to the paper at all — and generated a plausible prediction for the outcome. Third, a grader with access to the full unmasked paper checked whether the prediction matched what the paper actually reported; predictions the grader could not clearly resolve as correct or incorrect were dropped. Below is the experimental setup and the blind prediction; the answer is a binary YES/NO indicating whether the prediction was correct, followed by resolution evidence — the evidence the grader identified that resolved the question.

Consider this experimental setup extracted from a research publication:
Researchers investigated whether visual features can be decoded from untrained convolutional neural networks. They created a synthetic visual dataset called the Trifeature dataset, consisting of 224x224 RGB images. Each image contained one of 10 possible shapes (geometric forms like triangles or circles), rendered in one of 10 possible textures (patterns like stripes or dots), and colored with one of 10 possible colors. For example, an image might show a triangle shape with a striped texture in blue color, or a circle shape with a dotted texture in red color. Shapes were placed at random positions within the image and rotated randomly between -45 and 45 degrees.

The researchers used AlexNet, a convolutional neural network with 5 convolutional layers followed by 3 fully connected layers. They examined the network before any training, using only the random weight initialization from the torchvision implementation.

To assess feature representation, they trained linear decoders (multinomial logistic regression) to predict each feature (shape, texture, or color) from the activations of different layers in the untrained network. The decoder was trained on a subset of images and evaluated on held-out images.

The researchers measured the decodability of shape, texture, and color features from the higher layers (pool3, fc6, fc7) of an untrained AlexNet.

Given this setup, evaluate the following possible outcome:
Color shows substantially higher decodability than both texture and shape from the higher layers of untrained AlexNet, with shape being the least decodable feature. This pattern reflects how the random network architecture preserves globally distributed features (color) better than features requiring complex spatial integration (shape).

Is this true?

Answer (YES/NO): NO